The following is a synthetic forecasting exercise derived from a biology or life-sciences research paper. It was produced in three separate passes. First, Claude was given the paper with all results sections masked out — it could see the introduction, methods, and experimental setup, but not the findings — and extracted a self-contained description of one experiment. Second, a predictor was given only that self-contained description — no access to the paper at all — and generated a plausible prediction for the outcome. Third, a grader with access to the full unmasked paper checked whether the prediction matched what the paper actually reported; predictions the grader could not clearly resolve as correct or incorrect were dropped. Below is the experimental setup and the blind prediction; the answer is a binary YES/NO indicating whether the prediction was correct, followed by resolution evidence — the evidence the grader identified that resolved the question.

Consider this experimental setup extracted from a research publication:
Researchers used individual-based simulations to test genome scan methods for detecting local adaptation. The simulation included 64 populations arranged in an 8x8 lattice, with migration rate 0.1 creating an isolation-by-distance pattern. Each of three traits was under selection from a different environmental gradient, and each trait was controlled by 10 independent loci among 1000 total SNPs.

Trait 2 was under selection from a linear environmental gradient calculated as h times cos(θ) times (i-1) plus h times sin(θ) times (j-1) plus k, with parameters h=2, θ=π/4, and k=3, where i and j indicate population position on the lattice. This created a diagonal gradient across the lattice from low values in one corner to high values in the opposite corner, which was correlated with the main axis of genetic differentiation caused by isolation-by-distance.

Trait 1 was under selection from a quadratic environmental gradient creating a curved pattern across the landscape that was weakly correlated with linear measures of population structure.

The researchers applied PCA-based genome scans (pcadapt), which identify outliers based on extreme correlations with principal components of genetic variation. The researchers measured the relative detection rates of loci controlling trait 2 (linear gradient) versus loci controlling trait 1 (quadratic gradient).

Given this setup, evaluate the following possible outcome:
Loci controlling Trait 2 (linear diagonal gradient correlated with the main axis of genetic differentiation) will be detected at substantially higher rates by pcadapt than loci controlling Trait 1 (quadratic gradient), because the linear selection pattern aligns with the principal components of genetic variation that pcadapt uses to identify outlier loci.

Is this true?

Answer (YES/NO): YES